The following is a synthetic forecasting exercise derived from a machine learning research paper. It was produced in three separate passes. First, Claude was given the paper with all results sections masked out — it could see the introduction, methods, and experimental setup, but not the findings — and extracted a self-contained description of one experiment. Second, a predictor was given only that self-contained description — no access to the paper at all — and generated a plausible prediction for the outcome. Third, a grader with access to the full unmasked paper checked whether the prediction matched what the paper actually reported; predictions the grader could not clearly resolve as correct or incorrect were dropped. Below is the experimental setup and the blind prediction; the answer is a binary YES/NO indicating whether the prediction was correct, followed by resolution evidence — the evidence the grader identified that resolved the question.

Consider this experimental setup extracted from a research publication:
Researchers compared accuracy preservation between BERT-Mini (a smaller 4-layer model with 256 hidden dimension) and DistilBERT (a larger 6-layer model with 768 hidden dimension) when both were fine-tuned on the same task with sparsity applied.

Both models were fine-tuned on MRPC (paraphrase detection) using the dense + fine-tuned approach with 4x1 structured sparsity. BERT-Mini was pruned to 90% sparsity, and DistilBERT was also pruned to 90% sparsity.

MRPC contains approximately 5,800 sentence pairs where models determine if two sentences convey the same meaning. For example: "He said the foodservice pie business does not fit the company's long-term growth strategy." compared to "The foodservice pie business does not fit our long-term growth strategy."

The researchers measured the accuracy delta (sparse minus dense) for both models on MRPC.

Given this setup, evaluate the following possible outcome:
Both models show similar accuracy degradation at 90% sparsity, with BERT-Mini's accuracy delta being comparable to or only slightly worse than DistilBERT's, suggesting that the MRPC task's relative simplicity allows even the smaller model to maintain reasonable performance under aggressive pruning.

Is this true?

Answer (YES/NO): YES